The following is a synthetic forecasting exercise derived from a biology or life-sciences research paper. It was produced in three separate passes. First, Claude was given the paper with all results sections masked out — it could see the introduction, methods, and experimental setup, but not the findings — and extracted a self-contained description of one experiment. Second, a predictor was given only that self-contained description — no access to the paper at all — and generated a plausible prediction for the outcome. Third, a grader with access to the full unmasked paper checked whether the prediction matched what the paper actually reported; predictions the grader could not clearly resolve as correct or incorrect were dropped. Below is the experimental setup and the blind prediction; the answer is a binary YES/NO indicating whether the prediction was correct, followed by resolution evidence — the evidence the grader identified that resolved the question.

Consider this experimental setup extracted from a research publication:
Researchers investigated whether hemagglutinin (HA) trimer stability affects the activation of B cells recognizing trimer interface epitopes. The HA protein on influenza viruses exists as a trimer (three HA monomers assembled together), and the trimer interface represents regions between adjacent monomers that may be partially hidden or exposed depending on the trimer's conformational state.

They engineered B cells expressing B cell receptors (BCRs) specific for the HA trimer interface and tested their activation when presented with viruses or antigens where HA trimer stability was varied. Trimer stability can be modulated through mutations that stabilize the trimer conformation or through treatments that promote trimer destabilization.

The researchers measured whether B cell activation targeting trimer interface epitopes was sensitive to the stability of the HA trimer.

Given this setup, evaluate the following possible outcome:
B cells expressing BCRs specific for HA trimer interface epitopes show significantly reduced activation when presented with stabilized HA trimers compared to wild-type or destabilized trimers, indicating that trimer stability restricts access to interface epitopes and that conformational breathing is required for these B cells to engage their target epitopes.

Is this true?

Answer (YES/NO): YES